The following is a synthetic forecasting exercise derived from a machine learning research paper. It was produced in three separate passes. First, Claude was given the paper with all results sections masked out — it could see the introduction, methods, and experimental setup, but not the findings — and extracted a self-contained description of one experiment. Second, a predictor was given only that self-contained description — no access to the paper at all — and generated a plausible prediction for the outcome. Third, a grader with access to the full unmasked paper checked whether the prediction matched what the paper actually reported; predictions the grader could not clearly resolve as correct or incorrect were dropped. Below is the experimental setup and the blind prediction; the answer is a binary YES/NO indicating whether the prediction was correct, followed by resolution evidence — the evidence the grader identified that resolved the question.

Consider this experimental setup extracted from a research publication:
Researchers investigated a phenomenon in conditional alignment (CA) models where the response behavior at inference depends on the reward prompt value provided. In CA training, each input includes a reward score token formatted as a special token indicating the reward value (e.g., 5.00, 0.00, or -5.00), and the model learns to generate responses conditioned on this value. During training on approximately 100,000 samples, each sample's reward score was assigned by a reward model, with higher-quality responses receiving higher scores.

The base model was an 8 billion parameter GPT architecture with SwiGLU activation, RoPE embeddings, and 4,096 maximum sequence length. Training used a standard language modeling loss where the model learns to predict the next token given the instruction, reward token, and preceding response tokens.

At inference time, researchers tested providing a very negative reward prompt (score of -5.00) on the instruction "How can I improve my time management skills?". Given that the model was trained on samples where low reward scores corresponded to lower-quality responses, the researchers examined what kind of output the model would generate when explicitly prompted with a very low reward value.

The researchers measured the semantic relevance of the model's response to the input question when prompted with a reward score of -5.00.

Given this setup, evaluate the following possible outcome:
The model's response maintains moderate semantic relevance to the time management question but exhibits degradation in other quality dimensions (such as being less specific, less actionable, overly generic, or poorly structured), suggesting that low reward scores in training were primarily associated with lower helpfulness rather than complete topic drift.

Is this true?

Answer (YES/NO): NO